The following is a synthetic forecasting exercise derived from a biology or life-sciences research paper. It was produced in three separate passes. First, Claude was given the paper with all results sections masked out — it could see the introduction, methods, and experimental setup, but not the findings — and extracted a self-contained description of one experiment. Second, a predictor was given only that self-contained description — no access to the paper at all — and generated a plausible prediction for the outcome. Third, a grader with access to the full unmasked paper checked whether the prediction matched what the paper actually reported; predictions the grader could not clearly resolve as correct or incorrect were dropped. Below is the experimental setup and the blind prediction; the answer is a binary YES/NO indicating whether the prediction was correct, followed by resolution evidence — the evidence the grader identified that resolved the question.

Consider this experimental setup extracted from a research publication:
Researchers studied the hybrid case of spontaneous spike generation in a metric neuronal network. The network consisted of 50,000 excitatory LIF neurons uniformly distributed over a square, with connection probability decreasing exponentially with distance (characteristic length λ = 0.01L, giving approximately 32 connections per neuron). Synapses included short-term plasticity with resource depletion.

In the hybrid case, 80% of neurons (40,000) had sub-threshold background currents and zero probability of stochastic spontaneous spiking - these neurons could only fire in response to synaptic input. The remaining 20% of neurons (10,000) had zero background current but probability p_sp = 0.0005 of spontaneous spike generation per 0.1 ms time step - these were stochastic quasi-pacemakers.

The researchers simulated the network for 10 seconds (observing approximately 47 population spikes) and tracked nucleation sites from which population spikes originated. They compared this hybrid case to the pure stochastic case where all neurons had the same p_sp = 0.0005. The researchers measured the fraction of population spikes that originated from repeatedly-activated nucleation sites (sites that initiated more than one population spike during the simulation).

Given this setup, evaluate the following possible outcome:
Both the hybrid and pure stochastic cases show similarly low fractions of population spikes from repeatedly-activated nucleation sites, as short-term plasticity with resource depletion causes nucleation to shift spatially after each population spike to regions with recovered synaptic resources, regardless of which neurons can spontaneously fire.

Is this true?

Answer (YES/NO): NO